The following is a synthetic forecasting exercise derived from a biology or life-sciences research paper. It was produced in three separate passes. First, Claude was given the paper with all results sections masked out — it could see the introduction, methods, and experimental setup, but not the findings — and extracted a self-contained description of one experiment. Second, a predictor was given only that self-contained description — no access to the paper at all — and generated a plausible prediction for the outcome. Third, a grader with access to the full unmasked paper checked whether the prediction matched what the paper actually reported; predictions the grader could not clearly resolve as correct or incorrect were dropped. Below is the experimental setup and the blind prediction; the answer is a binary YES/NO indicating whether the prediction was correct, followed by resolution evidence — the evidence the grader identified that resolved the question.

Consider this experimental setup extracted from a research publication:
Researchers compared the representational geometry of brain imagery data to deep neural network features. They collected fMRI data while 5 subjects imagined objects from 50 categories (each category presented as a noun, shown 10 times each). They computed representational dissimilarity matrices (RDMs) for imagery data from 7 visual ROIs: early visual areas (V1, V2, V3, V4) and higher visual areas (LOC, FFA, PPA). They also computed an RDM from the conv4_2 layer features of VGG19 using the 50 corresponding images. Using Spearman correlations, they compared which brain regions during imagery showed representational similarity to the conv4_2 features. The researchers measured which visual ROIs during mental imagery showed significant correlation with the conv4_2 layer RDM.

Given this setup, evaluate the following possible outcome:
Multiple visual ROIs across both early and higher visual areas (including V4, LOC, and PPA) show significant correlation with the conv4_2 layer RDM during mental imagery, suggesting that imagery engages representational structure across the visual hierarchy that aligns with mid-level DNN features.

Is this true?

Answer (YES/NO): NO